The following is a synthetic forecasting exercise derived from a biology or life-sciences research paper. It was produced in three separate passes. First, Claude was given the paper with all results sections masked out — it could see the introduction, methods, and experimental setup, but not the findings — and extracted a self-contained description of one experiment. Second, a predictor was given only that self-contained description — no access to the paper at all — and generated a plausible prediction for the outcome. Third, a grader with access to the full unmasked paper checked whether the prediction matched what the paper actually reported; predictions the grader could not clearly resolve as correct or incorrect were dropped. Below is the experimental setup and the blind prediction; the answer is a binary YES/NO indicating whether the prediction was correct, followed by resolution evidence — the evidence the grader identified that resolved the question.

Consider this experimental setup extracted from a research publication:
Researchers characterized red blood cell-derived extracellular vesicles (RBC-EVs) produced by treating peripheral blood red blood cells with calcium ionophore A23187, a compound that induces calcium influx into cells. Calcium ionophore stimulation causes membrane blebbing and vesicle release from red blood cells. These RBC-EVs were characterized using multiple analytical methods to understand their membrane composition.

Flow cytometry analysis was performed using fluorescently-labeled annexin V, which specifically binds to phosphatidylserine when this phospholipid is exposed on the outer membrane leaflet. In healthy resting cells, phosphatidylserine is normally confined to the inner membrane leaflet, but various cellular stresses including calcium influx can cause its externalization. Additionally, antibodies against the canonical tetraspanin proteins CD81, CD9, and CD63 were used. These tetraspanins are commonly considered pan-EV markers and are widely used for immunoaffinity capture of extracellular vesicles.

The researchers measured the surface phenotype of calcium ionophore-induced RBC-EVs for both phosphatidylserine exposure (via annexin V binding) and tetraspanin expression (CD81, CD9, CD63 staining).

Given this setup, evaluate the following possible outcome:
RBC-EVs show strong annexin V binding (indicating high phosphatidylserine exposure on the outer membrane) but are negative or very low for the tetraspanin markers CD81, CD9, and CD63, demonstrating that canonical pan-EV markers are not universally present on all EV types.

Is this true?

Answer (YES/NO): YES